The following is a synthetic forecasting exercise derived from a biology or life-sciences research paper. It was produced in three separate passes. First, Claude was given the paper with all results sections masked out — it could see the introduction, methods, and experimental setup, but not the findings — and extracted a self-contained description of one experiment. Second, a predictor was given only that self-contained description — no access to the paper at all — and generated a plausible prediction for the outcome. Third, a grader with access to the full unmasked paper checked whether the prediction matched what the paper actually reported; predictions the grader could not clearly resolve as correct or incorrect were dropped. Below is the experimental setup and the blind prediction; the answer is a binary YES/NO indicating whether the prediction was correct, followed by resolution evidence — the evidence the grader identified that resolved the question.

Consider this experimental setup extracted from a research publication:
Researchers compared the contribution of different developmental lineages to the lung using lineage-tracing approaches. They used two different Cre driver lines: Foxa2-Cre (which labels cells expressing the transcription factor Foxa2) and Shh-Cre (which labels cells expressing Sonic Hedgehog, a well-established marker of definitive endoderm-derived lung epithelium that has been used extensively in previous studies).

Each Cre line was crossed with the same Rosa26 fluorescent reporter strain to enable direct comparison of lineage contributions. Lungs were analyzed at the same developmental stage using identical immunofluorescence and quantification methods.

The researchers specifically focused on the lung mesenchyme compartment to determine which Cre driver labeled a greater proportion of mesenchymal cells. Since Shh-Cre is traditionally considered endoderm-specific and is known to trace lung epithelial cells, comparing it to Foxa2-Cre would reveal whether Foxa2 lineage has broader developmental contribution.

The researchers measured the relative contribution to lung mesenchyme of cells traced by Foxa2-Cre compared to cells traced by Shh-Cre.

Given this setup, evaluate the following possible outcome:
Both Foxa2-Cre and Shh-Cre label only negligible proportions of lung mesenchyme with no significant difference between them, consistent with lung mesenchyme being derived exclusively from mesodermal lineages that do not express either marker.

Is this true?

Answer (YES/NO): NO